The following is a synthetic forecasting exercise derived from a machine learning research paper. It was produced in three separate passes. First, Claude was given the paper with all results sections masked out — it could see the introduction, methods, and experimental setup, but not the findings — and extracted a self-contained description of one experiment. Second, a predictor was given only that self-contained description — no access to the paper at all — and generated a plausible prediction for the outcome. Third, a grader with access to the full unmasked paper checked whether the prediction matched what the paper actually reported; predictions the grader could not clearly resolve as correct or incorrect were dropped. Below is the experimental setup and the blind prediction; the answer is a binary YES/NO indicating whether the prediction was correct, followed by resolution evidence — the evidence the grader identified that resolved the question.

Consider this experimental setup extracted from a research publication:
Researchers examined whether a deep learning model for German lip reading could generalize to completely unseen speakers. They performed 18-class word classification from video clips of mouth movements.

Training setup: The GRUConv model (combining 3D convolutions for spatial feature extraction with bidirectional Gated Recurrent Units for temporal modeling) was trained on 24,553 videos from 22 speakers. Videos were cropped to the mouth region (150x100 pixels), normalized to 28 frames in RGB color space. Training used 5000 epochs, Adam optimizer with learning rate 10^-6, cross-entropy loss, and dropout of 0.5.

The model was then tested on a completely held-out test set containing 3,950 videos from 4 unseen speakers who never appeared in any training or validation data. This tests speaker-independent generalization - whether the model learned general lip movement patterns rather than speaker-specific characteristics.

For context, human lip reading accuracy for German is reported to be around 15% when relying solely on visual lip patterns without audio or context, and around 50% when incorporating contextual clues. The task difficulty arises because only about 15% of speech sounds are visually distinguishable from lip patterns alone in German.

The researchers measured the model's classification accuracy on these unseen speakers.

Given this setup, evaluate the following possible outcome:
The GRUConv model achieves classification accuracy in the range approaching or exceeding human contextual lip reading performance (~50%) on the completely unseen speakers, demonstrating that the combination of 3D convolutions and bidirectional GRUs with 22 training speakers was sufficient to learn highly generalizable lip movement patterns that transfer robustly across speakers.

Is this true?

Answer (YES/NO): NO